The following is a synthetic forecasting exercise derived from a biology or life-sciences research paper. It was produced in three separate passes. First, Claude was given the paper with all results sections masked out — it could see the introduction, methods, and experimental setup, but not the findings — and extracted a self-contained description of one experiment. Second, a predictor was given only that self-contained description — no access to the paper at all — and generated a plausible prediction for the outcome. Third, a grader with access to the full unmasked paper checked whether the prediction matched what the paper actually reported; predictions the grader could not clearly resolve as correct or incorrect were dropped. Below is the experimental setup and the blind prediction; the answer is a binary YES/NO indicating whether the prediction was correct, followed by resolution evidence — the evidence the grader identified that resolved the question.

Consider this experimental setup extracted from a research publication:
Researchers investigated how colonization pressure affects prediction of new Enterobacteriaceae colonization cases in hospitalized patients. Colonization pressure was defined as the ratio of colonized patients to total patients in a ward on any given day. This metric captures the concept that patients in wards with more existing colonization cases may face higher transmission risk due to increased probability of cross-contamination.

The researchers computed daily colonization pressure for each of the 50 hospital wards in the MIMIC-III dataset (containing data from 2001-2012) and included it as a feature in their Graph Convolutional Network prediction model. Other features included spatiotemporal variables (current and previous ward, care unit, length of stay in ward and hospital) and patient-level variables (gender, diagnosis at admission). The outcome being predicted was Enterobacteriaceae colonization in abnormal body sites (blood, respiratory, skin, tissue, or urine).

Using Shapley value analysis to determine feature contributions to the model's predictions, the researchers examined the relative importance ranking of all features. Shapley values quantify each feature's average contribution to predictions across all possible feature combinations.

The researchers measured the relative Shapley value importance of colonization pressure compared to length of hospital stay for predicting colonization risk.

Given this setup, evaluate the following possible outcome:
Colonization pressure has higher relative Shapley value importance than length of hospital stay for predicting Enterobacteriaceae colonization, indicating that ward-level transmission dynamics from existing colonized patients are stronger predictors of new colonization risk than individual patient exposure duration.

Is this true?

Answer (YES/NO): NO